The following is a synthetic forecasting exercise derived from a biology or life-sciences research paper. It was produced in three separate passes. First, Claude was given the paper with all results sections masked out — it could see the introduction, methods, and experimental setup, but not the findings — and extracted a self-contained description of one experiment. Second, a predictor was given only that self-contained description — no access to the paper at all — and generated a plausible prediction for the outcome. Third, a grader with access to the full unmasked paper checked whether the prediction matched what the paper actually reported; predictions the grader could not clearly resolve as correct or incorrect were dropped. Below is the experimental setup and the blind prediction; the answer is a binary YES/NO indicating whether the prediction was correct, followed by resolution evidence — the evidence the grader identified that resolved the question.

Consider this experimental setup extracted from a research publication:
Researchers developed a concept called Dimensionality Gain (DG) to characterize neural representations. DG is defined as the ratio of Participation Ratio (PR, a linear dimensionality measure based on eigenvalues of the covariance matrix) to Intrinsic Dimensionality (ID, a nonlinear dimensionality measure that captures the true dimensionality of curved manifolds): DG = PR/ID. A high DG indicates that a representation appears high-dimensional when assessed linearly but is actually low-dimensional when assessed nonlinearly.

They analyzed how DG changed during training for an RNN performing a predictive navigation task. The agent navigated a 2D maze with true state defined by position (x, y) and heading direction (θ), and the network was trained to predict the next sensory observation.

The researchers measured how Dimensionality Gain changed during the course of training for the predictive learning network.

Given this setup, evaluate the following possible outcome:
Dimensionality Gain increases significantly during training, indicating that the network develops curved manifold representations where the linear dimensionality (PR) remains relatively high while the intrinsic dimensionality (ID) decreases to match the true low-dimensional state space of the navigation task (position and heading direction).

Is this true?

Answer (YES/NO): NO